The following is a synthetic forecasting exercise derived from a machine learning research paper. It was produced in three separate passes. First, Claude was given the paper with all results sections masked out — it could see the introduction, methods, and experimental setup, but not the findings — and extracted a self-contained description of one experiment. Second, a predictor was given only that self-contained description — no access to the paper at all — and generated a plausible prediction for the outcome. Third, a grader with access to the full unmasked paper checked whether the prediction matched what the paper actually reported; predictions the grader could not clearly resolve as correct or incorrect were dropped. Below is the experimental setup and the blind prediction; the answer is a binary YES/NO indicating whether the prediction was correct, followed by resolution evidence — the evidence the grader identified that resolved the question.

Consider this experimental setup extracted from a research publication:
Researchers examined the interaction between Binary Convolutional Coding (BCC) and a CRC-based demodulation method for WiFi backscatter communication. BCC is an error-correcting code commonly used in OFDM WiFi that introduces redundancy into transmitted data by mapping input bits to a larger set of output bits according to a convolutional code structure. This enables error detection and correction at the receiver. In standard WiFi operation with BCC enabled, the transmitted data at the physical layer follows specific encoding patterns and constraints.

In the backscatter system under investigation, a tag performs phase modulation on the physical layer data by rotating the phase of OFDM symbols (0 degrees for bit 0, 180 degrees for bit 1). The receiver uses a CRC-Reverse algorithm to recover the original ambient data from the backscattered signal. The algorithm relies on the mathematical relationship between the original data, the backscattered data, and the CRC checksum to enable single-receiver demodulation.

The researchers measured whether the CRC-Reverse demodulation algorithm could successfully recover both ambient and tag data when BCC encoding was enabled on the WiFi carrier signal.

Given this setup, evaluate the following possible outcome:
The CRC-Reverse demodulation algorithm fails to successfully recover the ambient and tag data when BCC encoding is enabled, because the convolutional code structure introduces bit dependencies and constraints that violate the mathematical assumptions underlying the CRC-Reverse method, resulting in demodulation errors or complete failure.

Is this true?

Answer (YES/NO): YES